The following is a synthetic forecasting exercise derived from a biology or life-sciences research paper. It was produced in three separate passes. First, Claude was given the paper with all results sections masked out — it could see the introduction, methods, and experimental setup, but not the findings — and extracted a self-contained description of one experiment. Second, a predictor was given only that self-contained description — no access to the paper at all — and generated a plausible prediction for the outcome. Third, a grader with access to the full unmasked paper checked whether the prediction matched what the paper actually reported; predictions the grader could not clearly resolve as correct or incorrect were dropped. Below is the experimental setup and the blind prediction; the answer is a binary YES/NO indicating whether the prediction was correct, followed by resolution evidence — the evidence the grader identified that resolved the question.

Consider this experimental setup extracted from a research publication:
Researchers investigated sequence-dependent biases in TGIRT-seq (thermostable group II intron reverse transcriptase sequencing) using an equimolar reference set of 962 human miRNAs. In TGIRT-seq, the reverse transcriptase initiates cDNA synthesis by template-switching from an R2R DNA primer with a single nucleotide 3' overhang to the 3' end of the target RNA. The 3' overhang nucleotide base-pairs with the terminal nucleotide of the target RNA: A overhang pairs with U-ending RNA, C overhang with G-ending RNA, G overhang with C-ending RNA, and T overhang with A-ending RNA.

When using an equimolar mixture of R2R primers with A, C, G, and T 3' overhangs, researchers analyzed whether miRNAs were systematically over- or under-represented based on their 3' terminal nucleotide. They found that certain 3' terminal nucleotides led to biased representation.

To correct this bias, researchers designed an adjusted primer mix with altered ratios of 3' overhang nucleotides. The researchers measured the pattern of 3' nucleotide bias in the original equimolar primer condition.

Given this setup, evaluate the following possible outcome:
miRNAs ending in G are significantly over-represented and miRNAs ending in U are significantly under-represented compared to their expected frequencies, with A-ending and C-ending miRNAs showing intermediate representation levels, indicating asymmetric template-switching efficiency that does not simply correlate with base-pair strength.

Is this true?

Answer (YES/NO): YES